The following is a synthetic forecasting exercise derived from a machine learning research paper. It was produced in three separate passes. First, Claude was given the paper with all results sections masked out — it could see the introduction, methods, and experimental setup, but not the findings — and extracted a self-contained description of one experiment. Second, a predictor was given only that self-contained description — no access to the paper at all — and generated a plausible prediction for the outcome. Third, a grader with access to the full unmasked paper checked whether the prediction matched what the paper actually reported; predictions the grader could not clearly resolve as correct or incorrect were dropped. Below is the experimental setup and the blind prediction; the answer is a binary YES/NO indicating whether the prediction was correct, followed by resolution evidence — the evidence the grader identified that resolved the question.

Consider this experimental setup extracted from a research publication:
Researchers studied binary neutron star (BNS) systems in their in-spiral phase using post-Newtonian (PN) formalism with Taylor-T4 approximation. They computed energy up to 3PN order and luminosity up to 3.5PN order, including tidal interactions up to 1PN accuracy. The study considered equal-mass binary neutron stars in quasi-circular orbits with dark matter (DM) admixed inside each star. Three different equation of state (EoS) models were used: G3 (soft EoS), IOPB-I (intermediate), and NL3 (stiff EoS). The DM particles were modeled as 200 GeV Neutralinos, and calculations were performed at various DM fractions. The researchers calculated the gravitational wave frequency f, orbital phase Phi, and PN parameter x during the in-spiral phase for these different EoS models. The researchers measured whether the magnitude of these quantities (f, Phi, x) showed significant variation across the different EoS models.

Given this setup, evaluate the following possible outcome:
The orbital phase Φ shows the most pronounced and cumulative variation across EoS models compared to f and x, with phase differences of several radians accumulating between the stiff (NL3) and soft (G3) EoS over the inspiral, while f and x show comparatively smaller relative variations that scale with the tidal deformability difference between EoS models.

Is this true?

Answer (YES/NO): NO